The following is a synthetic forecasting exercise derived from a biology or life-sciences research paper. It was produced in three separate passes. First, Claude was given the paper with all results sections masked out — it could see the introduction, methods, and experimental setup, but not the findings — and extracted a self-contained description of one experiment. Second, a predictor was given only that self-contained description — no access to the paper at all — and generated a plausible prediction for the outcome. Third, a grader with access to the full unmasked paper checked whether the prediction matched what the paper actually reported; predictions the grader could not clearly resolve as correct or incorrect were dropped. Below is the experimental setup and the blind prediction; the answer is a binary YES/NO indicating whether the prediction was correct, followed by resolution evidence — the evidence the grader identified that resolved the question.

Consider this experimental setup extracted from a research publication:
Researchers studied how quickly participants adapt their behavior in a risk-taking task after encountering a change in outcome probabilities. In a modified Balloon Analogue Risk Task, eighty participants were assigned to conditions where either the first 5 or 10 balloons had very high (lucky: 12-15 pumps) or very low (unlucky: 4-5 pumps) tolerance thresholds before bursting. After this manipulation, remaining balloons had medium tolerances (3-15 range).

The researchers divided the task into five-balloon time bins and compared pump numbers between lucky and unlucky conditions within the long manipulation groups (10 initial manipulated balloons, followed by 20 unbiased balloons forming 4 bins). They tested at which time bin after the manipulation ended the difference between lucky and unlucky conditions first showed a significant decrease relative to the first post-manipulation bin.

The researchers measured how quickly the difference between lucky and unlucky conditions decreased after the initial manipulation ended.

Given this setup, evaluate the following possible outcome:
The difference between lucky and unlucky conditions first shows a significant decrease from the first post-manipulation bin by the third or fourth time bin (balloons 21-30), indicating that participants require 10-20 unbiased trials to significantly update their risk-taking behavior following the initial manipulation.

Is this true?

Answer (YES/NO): NO